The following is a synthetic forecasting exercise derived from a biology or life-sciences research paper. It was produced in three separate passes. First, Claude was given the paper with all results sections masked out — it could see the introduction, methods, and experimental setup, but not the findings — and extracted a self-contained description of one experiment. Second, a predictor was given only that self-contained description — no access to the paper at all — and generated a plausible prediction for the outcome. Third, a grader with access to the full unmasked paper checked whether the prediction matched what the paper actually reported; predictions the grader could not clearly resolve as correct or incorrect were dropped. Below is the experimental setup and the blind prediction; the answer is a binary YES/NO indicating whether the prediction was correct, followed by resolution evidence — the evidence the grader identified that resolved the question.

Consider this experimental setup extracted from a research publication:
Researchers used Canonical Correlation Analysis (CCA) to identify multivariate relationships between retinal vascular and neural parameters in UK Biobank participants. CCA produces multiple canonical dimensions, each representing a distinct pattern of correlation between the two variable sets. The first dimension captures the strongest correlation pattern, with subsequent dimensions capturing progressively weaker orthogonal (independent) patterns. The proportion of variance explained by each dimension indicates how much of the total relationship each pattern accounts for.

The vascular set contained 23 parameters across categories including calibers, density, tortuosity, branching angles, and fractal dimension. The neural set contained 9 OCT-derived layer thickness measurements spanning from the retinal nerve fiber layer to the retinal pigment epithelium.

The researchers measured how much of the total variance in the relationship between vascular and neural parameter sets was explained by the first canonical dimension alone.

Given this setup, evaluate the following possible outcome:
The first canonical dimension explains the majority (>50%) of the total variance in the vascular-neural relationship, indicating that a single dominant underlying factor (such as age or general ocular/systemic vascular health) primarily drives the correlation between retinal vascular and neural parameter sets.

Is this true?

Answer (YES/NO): NO